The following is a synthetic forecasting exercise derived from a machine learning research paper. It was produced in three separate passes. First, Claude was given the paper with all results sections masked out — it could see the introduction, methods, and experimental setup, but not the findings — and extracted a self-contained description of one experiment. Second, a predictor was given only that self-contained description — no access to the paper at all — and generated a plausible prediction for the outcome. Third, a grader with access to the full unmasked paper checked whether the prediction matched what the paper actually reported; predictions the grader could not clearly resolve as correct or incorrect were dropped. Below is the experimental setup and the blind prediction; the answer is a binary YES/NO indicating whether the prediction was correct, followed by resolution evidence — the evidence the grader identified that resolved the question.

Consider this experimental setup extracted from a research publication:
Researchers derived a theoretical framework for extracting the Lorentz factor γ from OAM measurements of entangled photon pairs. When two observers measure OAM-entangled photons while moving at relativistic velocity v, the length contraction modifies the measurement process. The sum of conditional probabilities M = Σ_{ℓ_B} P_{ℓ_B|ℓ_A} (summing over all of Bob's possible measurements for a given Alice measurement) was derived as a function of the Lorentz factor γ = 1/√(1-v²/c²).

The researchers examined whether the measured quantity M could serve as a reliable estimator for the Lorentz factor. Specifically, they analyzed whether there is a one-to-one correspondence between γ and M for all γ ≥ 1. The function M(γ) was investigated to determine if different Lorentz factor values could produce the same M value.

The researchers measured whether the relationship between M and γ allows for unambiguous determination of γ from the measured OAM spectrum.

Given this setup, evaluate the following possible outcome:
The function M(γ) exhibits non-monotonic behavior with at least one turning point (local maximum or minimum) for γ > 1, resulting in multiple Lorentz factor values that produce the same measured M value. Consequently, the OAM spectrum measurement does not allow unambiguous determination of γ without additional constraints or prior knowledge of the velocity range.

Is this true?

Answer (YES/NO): NO